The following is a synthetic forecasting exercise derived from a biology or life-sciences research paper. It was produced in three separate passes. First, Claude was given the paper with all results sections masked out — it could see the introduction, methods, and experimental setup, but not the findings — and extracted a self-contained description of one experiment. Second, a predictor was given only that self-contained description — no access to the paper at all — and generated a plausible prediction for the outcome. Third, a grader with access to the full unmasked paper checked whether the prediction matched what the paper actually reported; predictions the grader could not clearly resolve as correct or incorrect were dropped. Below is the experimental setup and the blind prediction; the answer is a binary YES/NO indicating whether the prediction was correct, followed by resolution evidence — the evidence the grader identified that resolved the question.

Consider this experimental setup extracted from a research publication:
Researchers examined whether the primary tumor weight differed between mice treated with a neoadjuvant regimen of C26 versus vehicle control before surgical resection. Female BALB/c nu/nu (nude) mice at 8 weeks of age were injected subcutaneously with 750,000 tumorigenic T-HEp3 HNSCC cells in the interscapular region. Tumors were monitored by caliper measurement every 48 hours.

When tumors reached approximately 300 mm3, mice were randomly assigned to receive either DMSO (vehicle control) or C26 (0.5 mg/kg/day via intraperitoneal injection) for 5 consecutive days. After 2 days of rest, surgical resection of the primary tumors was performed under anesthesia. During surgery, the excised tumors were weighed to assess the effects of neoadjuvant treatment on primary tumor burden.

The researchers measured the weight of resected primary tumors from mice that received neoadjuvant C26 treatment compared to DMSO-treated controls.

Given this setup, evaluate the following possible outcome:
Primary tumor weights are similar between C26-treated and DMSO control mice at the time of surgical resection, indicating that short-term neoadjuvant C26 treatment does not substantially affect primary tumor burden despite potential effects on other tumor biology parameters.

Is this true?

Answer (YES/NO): NO